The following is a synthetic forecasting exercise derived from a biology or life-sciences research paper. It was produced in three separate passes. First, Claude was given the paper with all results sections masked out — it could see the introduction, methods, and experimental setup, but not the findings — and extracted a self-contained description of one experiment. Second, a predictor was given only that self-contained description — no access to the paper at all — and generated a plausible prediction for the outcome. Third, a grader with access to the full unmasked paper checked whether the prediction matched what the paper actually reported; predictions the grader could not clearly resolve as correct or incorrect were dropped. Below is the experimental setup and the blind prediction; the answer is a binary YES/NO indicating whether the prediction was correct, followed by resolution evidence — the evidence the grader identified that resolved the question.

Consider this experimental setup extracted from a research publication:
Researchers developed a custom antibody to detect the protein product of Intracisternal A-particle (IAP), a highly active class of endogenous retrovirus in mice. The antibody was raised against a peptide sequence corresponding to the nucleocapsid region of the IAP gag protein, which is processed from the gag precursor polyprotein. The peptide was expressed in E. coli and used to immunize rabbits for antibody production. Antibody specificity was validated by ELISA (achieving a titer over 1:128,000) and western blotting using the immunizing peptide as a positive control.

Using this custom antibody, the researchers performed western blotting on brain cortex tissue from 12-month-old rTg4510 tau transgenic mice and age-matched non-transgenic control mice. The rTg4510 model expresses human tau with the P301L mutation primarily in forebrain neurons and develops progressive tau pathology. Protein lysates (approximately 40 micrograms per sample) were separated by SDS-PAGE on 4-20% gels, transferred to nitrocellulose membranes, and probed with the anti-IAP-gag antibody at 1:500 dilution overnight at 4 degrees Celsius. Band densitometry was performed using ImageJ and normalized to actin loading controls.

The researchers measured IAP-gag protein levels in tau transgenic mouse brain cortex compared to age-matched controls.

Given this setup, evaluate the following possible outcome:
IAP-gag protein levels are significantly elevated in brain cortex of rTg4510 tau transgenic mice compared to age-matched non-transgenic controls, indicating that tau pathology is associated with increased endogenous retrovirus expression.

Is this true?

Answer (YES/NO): YES